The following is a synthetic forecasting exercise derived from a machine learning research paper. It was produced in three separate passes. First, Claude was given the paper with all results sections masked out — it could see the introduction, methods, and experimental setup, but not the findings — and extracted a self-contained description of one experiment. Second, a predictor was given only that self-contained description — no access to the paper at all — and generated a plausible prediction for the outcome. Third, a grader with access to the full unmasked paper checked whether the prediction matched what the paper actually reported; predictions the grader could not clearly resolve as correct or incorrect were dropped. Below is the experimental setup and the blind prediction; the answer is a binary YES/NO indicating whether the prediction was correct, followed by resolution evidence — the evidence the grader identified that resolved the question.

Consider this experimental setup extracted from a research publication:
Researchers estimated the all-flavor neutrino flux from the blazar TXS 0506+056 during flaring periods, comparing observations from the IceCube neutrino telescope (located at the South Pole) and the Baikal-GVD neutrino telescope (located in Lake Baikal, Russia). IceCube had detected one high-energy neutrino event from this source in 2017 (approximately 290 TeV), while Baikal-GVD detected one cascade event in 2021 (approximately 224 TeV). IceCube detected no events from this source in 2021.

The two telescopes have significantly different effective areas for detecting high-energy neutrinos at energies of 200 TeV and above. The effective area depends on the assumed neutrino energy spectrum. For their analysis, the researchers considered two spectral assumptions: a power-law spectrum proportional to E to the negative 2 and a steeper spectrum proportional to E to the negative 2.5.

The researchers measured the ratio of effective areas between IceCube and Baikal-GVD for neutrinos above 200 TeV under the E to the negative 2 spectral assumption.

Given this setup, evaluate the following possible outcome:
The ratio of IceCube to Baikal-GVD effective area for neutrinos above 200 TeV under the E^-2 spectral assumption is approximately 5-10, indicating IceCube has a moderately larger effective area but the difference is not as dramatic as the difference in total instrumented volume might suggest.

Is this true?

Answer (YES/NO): NO